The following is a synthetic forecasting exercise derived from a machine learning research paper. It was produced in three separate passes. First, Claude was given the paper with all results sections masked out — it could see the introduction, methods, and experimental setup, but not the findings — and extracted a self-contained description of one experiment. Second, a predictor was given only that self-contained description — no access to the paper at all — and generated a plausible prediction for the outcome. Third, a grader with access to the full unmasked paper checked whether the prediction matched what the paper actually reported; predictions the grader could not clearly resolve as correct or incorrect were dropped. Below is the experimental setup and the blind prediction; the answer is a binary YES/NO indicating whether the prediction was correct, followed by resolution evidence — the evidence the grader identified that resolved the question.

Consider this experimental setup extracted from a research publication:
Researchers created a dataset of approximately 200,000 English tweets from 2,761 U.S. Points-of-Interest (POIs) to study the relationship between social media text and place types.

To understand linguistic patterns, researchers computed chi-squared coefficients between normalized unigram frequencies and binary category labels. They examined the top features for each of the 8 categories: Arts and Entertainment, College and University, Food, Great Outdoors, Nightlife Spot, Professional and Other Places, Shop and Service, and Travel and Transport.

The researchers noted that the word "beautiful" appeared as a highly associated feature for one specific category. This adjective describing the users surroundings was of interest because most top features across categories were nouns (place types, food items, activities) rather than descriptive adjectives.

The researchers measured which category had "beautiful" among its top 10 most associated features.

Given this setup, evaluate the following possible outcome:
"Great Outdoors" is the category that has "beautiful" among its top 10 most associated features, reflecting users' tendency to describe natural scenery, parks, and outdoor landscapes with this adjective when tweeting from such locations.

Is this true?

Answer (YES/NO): YES